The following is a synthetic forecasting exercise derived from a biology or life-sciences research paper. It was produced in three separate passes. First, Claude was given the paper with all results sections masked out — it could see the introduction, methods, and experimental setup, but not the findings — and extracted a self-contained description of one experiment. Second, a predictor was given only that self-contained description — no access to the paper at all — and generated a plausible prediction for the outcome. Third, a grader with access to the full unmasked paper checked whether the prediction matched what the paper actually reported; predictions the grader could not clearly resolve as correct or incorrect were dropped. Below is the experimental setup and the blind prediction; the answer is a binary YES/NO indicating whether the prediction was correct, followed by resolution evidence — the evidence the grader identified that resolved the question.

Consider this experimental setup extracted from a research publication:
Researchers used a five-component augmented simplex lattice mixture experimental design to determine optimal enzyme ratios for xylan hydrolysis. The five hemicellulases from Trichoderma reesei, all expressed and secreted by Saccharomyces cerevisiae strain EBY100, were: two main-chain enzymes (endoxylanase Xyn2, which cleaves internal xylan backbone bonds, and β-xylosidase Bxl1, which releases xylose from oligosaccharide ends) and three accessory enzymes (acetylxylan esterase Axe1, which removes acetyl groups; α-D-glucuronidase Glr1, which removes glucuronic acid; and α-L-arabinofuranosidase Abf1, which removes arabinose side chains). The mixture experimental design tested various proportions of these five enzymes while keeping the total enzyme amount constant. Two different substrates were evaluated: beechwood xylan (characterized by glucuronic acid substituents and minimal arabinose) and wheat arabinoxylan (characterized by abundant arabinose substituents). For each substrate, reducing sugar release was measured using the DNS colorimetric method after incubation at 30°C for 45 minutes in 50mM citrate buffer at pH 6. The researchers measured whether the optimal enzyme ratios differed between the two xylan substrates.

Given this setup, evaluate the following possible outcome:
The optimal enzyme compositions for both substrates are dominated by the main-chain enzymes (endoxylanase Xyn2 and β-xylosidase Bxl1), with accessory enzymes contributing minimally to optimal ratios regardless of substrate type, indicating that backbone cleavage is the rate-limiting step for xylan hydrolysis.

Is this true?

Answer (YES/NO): NO